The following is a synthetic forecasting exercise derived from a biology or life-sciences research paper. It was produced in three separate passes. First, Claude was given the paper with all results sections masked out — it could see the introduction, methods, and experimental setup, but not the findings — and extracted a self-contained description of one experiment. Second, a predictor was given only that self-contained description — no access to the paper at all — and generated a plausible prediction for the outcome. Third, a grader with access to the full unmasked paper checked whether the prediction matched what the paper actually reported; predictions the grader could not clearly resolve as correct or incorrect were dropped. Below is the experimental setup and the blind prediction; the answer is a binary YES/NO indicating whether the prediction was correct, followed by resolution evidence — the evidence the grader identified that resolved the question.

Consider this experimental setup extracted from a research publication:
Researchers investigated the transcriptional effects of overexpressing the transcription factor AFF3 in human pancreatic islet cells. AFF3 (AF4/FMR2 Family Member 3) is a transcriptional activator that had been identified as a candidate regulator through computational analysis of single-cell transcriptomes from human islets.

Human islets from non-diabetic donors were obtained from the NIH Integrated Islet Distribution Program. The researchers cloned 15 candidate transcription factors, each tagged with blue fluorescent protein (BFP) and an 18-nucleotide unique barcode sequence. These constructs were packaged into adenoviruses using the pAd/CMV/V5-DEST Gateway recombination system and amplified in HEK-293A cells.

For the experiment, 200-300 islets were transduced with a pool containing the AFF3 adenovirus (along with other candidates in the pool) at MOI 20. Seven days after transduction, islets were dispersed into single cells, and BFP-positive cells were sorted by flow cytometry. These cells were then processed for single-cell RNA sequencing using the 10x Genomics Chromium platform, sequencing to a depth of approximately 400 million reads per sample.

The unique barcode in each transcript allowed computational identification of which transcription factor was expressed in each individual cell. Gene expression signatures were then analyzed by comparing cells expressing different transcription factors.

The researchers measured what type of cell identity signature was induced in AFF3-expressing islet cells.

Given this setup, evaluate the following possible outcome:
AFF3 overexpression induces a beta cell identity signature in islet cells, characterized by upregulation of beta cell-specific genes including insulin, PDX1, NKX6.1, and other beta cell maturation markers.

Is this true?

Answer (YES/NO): NO